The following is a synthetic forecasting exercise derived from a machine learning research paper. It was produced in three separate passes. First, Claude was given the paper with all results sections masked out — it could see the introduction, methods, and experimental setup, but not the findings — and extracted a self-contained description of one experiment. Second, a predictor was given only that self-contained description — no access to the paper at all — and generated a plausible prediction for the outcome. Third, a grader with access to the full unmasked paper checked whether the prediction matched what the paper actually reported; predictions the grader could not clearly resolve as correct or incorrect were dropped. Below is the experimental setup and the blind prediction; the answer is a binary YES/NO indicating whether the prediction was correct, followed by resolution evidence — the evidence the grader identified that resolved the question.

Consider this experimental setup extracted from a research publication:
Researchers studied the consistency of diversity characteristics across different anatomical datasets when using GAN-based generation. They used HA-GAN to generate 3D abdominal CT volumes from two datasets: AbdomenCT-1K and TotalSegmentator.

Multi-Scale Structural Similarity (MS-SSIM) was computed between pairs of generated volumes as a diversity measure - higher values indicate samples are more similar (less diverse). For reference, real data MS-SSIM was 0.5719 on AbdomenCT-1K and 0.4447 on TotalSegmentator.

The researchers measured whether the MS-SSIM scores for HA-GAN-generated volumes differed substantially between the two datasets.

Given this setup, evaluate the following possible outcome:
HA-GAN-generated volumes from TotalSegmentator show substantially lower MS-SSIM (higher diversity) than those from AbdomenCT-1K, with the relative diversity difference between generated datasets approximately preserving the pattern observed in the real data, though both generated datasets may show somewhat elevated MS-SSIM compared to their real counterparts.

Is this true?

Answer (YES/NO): NO